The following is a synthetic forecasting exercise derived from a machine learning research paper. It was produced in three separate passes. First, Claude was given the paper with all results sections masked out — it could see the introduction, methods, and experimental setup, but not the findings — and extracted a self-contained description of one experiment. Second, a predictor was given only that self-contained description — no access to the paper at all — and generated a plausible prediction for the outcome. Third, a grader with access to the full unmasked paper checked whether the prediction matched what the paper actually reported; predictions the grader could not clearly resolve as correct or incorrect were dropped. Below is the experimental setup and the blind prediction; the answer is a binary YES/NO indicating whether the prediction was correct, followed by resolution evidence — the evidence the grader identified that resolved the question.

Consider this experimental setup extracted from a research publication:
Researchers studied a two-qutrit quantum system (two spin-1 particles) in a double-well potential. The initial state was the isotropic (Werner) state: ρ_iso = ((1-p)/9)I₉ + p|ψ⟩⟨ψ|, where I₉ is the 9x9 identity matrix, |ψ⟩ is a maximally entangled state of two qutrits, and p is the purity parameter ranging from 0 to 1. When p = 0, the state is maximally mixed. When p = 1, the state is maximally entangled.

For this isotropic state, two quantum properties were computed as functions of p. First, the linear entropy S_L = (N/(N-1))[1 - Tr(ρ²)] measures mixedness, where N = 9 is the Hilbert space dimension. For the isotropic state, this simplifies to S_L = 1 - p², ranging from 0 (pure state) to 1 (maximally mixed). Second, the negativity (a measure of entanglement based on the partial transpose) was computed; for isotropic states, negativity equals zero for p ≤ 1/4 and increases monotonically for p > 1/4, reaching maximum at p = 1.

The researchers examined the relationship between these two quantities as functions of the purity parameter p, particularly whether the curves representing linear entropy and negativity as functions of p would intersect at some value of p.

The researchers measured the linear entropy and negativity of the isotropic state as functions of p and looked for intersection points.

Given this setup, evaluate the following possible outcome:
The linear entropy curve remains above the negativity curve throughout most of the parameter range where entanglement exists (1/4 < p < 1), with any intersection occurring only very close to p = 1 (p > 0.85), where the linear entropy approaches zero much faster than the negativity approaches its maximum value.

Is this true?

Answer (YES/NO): NO